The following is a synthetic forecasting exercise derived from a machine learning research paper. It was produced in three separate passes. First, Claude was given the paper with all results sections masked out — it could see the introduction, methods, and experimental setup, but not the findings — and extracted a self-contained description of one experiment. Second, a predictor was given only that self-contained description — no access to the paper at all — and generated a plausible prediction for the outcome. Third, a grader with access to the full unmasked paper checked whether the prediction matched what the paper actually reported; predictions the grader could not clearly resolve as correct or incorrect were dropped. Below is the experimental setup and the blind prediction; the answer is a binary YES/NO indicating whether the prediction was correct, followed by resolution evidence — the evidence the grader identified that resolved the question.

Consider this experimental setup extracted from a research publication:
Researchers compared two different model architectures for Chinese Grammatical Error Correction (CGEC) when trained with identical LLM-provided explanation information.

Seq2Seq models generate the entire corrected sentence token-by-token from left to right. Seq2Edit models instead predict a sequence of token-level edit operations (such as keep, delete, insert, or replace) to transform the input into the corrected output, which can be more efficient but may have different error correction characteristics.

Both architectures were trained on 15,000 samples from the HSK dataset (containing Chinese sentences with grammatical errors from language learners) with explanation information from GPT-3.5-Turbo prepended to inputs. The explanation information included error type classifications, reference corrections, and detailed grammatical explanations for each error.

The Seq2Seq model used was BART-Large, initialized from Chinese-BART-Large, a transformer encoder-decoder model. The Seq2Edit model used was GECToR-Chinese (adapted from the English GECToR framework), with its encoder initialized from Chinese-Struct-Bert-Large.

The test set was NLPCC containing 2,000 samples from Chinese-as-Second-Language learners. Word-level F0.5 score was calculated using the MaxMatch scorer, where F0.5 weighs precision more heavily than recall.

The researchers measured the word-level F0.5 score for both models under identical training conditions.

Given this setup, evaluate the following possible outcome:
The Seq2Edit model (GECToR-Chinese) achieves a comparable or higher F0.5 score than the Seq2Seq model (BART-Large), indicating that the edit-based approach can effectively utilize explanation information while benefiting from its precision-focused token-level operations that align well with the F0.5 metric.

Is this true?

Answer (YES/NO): NO